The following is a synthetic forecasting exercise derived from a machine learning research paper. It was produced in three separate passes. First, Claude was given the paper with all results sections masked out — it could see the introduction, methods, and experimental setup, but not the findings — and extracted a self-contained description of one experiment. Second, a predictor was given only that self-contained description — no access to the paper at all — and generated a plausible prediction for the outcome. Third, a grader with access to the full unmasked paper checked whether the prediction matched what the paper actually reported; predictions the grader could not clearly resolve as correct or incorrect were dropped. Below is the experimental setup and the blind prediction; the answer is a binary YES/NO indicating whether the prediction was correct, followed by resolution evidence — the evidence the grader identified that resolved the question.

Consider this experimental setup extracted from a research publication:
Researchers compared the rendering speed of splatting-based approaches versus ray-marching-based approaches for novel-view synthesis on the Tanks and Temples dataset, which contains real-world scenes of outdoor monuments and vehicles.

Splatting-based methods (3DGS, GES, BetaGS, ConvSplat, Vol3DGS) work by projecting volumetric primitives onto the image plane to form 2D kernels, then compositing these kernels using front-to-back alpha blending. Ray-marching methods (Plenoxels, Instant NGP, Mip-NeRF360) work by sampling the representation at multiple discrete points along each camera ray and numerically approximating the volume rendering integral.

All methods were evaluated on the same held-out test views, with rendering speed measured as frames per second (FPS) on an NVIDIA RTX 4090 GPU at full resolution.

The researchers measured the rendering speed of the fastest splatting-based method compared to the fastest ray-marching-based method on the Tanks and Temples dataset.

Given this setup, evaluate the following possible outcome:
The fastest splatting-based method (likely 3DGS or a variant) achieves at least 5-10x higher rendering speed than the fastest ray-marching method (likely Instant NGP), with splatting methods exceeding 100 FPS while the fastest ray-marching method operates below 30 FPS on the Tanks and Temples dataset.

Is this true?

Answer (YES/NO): YES